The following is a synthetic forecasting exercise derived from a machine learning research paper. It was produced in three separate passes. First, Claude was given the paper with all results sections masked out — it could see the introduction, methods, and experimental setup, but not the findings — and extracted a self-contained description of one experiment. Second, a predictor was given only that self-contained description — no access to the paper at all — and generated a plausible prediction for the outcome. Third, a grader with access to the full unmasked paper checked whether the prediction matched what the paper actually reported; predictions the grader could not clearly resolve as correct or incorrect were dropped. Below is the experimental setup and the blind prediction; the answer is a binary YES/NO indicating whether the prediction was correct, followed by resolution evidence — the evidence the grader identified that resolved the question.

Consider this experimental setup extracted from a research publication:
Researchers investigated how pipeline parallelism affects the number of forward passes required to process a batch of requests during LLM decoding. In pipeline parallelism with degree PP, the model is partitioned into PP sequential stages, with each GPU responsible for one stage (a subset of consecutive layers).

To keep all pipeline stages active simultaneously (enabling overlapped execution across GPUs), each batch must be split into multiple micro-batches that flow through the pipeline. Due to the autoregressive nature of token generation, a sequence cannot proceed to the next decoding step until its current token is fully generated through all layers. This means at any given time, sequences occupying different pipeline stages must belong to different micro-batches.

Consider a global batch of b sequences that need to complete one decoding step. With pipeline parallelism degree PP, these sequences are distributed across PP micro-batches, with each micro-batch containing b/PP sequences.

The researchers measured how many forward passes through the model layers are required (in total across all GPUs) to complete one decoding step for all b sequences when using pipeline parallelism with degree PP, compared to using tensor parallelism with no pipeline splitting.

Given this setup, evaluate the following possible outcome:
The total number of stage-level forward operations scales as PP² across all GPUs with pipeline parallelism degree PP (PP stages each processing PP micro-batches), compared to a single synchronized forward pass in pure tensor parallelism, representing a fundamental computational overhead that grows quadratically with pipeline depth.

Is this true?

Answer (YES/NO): NO